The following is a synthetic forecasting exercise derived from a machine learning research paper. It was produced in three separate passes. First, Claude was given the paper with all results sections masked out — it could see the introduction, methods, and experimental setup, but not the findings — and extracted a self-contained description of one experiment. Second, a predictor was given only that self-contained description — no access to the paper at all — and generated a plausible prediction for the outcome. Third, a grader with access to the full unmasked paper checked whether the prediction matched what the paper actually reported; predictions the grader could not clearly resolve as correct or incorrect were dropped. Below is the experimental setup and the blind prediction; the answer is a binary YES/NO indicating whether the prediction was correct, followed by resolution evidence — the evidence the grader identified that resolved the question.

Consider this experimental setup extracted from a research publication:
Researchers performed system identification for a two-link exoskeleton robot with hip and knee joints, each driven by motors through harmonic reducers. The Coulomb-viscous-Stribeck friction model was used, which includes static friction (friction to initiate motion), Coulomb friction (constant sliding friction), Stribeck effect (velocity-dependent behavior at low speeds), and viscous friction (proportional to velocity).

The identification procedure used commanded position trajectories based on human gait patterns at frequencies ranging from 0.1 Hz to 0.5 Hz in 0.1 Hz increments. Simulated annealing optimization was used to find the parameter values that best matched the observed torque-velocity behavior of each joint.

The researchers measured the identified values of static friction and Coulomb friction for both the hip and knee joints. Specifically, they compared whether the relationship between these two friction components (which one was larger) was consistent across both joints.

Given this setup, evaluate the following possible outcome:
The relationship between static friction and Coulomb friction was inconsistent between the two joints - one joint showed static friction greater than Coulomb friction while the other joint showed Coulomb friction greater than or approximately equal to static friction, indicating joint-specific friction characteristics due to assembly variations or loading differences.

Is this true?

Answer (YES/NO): YES